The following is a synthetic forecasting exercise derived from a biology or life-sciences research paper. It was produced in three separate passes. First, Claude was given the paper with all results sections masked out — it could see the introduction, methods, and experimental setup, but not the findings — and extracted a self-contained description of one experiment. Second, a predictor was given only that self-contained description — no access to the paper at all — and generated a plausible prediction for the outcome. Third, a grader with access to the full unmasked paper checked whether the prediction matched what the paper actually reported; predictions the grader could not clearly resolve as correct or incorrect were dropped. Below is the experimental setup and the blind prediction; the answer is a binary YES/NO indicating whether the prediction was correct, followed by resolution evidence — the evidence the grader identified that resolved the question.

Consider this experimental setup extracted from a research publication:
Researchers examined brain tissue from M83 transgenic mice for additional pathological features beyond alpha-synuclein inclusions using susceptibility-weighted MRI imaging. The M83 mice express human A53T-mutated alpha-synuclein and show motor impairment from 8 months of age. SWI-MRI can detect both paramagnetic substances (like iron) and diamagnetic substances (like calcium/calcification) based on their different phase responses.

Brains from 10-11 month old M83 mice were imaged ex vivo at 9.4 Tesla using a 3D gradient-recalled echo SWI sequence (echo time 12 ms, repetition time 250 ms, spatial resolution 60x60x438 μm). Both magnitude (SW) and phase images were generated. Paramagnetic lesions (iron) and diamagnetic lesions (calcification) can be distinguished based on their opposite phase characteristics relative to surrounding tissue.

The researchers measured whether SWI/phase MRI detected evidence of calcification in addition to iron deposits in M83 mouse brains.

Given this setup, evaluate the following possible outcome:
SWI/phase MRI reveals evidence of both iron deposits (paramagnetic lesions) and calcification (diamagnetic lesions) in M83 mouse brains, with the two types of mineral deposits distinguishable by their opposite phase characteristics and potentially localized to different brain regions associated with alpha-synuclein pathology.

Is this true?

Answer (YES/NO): YES